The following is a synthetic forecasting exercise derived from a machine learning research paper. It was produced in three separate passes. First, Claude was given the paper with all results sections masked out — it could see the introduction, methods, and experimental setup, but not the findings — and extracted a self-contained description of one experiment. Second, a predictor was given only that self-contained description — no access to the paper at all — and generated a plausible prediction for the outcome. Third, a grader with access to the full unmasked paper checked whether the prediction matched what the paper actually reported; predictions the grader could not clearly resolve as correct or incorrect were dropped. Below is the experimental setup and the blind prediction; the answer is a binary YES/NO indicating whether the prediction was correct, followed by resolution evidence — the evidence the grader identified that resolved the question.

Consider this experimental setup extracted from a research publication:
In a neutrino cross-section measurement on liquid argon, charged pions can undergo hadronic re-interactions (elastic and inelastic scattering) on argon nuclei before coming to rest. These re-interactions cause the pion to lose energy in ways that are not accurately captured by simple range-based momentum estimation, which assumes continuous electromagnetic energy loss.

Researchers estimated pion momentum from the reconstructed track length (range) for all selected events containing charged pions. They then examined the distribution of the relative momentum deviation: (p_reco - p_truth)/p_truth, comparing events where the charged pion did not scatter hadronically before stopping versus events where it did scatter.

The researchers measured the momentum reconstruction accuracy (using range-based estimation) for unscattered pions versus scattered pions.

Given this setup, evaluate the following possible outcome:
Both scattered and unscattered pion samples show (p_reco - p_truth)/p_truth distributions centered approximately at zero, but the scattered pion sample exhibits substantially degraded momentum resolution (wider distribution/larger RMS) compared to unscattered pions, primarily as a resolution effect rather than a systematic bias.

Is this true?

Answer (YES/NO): NO